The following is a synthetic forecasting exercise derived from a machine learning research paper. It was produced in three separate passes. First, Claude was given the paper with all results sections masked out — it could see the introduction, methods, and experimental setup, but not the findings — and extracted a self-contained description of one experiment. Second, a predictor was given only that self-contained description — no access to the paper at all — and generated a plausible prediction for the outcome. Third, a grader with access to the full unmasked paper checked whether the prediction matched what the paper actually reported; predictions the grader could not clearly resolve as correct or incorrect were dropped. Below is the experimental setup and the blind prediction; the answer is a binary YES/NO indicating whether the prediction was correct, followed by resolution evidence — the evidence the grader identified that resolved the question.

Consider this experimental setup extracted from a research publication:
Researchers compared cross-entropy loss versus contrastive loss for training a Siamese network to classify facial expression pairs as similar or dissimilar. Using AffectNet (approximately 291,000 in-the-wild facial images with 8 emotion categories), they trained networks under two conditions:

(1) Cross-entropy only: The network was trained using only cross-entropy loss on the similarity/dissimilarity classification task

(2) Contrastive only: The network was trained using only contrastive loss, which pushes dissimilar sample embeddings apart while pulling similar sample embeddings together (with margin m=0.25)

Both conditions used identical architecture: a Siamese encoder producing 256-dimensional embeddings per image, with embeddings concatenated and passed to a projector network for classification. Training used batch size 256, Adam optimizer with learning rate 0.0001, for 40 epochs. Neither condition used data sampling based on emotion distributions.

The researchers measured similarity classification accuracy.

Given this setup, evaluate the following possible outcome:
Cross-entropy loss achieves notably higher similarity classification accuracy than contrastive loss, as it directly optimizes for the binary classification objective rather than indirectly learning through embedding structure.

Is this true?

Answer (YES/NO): NO